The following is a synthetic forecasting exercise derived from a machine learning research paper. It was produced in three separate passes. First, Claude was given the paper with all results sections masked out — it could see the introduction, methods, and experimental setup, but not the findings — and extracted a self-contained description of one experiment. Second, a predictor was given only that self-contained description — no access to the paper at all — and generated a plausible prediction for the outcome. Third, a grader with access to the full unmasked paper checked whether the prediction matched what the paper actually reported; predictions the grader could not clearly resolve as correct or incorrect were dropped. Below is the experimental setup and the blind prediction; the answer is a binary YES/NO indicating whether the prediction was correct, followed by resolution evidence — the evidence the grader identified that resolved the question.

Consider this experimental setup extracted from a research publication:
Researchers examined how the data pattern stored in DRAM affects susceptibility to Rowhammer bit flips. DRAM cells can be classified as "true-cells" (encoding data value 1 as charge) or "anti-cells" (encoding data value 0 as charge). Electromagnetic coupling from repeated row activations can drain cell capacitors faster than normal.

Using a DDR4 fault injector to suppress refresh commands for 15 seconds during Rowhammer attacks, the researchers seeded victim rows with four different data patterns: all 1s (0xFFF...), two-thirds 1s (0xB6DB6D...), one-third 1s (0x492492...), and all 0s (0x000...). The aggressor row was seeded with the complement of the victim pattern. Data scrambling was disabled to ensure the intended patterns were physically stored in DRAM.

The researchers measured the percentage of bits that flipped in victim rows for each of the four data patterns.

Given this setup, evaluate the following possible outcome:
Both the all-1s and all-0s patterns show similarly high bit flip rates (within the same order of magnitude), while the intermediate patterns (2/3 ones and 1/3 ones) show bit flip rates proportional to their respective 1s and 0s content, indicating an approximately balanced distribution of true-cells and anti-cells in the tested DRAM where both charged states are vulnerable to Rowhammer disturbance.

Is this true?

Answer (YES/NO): NO